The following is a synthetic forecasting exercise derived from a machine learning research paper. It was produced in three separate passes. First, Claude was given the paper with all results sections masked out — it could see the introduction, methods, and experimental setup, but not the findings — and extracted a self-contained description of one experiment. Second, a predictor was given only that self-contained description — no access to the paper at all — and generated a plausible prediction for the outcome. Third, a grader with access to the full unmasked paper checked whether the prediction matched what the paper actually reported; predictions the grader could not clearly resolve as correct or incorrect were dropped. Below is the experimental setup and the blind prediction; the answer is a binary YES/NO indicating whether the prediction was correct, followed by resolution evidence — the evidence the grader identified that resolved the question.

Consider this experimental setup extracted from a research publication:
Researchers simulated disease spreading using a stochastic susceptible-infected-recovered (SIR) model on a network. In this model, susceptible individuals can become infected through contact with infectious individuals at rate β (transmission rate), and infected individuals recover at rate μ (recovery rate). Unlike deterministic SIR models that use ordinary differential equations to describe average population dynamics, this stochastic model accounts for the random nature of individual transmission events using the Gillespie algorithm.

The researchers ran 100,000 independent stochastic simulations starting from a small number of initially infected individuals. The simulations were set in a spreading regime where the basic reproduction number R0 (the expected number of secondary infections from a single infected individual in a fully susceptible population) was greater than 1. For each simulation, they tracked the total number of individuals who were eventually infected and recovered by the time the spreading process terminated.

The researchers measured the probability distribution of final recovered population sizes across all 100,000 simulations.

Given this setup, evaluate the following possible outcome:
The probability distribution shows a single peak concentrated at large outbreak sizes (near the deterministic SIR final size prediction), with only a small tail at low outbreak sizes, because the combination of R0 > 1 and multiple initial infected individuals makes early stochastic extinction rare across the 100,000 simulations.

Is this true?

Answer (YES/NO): NO